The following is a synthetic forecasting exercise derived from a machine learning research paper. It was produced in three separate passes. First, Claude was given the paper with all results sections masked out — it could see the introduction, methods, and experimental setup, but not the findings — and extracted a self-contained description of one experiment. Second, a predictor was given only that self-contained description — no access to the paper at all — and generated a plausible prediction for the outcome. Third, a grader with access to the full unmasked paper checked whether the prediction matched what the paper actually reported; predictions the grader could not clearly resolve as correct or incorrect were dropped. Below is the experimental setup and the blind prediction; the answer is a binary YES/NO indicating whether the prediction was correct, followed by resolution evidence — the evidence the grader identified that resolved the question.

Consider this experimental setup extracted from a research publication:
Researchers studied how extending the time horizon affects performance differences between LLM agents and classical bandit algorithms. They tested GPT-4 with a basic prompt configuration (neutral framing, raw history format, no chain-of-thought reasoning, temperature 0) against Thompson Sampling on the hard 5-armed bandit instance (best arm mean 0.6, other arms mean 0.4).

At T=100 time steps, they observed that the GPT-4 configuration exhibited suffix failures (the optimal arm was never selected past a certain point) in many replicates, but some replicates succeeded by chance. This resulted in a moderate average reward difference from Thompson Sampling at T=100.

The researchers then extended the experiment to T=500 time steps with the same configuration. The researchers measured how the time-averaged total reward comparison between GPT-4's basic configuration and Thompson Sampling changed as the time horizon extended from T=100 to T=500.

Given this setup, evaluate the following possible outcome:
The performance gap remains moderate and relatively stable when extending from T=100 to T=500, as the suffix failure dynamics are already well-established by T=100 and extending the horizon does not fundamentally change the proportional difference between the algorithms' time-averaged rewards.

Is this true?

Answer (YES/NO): NO